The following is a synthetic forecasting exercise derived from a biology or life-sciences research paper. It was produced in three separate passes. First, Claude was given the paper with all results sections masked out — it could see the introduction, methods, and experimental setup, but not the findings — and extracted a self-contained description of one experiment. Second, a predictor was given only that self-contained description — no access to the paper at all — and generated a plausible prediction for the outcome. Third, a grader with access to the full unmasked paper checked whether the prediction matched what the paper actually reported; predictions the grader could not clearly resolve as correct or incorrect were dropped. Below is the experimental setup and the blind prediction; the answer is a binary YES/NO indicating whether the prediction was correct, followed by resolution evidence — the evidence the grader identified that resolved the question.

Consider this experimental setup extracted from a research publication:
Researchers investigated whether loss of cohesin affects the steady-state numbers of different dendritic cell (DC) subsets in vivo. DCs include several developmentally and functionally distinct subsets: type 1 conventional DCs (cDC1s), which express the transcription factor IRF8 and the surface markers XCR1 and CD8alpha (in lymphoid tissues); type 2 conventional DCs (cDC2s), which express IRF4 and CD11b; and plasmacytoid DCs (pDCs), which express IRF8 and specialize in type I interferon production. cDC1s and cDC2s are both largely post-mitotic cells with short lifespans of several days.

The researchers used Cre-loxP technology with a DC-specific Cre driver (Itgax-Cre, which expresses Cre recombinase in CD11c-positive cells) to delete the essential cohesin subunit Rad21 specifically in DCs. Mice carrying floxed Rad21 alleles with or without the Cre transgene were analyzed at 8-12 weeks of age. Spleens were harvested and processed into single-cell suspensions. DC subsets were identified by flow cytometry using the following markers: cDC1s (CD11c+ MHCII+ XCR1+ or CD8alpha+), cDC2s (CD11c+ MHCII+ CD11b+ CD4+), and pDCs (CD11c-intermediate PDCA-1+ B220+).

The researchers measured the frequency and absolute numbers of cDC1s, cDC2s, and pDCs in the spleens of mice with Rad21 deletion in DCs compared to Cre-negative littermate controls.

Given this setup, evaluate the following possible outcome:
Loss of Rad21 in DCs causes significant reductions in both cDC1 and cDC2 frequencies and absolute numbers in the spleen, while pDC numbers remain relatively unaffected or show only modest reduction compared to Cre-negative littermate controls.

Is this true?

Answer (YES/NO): NO